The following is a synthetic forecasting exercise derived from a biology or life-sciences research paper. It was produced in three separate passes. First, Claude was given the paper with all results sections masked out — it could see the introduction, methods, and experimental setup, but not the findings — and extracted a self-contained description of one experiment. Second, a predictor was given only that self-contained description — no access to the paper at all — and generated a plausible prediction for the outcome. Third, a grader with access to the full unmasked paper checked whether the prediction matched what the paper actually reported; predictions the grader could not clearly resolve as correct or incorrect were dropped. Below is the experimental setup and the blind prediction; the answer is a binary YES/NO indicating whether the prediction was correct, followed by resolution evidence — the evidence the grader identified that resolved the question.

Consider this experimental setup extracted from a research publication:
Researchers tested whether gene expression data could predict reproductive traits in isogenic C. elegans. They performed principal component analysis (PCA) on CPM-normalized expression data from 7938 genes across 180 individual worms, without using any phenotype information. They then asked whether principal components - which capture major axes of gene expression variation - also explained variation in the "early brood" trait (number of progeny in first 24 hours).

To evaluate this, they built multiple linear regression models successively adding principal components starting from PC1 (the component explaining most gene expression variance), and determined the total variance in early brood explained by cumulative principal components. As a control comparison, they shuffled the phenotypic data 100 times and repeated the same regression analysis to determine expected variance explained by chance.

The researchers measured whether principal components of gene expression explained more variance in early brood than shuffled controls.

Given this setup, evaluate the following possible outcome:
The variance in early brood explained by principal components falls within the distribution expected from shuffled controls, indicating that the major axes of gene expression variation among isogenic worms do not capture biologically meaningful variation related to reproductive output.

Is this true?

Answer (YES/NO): NO